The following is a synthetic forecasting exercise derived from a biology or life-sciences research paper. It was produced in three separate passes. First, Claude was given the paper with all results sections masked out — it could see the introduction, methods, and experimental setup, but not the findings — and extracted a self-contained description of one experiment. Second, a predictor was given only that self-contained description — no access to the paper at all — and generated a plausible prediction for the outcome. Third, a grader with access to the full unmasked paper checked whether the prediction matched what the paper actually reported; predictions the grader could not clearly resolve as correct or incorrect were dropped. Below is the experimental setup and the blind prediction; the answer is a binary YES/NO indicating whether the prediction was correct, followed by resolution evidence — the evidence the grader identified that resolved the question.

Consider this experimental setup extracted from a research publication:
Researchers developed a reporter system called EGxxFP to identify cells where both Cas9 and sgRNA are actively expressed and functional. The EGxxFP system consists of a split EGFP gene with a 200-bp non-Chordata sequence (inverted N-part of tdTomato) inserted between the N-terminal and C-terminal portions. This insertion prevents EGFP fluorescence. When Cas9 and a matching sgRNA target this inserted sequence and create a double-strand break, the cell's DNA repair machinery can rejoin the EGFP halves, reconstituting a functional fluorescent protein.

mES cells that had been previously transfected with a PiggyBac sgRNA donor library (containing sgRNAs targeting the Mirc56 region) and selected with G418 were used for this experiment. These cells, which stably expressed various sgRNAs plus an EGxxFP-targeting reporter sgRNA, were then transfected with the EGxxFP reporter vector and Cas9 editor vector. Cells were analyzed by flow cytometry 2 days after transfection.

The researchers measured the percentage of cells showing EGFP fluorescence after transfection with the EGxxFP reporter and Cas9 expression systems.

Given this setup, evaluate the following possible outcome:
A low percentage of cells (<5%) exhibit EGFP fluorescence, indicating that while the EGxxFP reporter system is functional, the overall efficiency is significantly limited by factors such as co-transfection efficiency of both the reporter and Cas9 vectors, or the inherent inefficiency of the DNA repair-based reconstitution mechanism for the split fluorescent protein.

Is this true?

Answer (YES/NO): YES